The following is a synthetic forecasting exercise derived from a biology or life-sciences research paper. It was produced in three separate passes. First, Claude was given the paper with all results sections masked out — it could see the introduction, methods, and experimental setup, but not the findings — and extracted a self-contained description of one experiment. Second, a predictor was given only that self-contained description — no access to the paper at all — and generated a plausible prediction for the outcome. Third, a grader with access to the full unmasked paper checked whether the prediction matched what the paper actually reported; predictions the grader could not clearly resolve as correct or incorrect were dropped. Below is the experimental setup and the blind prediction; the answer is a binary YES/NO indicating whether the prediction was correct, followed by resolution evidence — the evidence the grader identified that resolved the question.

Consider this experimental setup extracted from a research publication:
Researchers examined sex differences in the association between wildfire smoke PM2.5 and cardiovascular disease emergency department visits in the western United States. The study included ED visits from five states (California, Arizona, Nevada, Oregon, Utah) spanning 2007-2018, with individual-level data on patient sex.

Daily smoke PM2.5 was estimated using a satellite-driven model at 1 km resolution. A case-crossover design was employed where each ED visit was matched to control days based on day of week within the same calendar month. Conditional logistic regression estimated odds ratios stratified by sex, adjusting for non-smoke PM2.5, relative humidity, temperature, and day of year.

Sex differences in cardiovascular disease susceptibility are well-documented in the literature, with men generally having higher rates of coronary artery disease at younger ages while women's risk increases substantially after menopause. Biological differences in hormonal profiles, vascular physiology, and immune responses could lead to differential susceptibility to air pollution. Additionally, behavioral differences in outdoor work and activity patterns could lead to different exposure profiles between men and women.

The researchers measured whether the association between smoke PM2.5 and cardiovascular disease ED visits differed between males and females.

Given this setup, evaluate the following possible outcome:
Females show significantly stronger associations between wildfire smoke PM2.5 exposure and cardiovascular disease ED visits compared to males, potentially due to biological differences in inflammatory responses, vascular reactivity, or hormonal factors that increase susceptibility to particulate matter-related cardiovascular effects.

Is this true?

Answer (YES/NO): NO